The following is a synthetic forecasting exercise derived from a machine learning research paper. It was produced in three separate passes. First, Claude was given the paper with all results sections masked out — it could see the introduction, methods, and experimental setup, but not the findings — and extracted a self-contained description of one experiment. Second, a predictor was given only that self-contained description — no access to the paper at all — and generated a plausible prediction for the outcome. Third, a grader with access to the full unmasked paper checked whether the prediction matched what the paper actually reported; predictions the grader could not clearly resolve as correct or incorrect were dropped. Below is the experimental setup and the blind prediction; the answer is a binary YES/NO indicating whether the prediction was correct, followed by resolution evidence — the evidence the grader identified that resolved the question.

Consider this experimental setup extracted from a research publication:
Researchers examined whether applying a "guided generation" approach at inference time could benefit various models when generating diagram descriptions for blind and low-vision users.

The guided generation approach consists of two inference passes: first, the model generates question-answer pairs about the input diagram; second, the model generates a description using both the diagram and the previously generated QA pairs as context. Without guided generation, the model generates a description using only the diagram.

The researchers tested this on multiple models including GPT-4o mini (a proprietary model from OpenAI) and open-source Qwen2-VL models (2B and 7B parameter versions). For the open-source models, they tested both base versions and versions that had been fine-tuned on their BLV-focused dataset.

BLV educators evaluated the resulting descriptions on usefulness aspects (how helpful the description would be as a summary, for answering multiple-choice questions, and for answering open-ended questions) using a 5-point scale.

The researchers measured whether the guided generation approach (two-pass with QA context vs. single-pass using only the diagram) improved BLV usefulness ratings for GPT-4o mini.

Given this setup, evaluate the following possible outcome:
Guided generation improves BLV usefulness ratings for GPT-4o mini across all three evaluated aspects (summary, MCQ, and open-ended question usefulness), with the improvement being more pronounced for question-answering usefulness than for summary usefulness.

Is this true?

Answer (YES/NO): NO